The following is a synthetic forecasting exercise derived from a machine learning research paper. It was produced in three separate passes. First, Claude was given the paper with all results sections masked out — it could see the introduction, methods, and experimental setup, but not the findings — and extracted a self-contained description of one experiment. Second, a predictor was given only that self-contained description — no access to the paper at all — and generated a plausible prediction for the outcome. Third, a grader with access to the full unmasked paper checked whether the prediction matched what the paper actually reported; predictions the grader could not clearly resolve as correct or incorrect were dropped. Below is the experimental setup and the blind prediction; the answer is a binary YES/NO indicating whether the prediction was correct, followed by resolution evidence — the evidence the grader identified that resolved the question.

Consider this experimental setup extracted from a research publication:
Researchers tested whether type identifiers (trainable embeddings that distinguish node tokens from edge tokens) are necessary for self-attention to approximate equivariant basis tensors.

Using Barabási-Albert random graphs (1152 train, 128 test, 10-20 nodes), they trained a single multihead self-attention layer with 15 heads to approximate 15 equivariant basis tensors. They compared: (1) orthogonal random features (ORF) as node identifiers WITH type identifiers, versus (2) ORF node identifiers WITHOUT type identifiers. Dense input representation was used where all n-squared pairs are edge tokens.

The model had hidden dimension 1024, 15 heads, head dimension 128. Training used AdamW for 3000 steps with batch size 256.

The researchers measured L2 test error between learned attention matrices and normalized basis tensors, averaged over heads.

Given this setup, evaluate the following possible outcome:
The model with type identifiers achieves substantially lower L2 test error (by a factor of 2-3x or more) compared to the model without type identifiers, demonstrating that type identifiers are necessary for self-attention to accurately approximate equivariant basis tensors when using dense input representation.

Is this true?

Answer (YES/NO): YES